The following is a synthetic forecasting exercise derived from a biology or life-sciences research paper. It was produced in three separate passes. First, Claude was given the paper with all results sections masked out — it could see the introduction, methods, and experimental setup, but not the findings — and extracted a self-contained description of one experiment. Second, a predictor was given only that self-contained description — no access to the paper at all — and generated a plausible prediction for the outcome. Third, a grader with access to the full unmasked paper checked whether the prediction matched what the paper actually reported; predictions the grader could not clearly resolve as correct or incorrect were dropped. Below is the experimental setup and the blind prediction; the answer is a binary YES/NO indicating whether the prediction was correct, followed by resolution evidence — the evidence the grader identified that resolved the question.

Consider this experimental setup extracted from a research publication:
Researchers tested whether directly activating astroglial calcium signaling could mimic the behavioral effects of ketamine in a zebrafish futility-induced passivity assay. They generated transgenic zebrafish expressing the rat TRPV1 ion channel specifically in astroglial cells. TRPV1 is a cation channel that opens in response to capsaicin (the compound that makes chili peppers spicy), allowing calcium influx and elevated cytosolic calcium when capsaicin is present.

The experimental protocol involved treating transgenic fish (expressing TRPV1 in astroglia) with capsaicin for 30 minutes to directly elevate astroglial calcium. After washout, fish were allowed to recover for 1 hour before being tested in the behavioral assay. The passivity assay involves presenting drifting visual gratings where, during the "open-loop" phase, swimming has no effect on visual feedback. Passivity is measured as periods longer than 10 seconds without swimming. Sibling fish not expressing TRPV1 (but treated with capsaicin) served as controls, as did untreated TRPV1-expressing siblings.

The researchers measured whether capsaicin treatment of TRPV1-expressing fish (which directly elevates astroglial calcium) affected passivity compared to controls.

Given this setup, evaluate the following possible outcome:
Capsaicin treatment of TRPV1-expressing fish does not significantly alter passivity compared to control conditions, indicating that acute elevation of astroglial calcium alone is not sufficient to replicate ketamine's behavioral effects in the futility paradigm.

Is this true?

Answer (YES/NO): NO